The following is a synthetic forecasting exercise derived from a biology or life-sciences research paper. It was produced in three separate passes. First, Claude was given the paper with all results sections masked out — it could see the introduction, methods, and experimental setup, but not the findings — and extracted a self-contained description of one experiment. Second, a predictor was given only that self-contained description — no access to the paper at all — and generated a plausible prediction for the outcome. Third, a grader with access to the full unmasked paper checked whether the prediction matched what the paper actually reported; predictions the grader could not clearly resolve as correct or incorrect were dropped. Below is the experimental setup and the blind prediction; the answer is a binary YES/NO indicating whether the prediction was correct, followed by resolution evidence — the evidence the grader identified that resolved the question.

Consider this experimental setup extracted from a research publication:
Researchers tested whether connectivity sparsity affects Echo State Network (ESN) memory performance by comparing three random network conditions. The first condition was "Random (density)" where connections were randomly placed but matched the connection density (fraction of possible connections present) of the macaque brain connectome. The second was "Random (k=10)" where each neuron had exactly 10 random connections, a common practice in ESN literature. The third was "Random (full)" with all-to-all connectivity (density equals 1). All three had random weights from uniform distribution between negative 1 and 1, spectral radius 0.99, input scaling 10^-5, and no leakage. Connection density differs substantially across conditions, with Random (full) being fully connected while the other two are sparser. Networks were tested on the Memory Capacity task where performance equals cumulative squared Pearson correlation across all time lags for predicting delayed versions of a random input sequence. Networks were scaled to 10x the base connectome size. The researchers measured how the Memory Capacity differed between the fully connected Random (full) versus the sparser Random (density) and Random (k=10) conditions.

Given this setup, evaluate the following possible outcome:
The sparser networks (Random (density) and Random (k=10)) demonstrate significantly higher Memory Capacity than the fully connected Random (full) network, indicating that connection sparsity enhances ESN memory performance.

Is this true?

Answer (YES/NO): NO